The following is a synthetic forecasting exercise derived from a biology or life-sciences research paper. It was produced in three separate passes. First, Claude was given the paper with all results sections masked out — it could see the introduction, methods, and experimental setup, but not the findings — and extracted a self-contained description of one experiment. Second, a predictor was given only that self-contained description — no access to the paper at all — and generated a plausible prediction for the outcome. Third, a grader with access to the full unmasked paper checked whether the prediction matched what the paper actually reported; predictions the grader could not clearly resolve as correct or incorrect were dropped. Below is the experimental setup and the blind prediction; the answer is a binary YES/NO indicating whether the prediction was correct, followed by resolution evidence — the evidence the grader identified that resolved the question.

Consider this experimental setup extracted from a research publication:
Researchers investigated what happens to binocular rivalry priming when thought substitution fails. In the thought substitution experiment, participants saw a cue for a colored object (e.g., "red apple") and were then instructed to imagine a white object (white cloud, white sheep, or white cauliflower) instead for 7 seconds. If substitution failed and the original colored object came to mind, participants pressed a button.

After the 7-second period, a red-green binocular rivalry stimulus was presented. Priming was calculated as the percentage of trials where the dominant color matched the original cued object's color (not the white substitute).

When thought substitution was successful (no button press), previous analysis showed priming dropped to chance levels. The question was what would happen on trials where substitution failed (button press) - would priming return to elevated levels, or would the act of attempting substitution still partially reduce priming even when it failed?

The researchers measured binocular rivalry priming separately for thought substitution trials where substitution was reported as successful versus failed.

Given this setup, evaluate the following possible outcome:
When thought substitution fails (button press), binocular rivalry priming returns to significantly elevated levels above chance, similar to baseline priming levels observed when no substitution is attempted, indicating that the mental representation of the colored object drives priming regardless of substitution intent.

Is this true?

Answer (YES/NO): YES